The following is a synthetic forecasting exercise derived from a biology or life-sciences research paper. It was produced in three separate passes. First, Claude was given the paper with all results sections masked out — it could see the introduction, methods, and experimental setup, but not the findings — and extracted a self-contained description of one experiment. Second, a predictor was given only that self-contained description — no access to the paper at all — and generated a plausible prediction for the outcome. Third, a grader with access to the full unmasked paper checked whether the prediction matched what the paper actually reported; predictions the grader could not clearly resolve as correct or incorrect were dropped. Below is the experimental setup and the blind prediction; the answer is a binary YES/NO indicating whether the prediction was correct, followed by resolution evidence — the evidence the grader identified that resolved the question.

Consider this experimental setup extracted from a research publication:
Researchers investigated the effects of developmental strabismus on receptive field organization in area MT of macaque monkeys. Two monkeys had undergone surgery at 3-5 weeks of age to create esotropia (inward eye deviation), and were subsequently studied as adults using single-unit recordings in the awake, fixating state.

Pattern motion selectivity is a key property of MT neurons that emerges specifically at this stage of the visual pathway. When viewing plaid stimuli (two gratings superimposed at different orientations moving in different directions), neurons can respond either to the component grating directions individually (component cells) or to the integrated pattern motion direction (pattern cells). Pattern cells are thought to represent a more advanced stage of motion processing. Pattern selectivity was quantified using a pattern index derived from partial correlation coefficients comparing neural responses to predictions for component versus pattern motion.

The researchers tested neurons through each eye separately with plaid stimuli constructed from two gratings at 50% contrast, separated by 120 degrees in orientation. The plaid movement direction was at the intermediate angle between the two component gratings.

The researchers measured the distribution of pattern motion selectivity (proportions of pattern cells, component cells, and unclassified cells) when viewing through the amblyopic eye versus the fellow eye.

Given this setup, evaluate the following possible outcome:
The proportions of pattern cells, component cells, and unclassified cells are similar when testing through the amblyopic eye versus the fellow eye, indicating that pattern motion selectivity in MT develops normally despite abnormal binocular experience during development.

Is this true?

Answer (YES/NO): NO